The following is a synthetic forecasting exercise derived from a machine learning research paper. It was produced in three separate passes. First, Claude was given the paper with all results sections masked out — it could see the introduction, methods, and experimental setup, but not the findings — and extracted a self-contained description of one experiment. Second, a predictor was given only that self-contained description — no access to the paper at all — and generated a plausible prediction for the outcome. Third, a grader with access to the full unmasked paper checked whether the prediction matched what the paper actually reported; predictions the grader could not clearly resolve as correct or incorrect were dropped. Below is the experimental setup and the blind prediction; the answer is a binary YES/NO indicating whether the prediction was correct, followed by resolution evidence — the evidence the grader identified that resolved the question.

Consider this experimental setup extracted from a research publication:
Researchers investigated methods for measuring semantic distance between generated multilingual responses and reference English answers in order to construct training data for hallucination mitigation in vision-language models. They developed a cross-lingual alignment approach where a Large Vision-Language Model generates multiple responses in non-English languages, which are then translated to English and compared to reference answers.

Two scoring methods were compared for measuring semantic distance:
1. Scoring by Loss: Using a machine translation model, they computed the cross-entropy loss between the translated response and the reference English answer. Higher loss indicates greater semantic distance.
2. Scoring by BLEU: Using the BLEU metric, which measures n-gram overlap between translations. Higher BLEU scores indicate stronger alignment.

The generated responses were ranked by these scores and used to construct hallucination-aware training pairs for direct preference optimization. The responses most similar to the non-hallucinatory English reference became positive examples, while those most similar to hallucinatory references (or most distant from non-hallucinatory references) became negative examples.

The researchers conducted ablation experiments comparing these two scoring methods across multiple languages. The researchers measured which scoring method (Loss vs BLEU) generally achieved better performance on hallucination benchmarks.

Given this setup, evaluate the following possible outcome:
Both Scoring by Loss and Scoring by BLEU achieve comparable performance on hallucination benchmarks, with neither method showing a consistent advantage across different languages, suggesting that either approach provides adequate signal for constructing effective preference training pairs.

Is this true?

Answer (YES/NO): NO